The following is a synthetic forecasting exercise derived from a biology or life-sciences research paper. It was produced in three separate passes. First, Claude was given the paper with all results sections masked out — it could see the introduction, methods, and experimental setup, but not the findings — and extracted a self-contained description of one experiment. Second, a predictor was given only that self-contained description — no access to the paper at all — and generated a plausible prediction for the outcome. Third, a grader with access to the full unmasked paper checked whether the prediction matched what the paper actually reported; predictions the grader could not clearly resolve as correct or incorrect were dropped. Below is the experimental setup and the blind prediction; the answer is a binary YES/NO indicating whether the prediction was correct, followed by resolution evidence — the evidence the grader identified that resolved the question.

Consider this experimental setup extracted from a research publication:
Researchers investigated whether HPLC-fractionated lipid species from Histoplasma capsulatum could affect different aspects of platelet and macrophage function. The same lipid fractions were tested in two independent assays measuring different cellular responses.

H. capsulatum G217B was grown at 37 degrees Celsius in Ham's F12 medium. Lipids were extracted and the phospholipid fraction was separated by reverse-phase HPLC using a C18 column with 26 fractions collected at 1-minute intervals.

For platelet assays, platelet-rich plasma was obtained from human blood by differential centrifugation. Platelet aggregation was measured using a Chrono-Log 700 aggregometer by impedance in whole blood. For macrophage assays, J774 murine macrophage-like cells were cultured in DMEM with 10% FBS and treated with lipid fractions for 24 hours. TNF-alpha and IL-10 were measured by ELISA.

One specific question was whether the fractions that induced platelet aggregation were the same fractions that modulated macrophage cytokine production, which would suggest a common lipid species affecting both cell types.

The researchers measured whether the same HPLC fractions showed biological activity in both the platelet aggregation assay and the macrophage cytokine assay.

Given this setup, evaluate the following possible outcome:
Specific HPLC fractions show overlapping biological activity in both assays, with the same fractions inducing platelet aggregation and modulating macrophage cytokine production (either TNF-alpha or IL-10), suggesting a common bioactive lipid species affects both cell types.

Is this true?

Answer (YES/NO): YES